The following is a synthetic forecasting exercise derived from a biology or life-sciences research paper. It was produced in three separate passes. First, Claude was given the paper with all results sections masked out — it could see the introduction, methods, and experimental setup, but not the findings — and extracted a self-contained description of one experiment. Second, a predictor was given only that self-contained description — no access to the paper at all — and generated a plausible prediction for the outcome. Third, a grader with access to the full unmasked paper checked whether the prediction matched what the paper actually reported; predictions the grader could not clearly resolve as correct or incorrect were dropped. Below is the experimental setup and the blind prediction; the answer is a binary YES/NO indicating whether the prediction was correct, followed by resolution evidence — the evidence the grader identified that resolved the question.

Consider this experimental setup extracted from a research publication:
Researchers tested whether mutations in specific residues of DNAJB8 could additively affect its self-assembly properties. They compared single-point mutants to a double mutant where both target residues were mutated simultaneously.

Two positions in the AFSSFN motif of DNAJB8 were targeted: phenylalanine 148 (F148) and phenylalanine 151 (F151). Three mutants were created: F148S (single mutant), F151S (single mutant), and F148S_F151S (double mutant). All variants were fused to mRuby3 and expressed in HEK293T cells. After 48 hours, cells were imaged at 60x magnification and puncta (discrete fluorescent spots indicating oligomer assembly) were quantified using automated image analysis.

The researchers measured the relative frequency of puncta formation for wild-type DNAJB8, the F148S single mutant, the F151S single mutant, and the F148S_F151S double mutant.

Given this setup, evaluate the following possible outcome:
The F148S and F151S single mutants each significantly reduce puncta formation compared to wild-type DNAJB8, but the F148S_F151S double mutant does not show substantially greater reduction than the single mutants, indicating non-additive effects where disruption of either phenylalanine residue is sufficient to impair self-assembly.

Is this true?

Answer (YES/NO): NO